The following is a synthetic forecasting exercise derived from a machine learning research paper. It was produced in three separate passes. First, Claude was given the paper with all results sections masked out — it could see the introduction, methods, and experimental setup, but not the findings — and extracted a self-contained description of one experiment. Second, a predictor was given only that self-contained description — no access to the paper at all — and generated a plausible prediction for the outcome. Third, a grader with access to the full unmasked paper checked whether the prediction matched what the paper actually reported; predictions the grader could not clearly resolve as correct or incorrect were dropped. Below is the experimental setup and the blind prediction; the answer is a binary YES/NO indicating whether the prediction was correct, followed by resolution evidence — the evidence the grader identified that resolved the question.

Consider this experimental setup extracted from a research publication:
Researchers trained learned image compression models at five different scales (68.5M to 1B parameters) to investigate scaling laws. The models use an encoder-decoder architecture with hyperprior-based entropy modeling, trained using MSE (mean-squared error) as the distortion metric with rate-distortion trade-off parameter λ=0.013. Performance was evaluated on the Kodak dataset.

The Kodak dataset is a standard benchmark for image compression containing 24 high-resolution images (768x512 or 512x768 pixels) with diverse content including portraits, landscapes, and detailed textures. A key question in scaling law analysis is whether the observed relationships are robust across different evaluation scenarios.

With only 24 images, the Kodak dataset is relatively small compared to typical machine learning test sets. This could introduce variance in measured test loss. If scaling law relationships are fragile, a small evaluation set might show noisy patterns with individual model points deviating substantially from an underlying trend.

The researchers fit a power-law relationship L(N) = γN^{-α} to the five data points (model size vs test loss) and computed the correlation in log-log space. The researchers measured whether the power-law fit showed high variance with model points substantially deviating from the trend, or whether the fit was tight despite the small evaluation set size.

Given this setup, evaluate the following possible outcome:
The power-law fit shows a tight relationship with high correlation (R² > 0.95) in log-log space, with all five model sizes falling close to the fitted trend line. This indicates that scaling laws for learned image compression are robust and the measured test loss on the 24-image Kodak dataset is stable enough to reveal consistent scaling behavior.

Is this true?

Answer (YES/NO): YES